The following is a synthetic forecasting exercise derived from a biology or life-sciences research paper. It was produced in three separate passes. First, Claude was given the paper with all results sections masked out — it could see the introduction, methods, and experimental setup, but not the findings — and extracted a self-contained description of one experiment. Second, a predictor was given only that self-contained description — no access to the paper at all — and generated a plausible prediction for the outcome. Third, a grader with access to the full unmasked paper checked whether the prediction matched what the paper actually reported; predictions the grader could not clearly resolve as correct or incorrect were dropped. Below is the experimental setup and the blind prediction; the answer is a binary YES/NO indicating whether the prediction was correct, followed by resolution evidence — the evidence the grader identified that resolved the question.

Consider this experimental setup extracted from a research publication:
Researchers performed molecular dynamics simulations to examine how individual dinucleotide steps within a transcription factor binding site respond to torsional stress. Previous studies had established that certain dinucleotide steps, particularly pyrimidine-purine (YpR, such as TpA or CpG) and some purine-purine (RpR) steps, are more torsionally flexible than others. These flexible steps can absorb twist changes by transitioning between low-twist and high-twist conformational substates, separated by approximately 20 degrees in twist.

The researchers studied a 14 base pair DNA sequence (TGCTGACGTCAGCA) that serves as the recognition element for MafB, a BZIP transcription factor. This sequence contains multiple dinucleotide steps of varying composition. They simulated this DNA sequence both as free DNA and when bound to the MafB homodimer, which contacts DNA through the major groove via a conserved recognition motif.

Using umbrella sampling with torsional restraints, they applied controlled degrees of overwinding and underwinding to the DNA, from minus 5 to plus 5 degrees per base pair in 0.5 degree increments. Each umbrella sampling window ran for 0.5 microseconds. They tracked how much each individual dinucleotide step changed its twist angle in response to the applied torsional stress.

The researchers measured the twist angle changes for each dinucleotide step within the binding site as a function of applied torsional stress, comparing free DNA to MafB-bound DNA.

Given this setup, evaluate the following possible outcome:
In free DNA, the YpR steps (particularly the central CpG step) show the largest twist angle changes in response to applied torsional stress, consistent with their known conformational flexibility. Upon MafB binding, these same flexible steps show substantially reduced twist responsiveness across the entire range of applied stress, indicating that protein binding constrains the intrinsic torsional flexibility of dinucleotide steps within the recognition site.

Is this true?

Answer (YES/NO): NO